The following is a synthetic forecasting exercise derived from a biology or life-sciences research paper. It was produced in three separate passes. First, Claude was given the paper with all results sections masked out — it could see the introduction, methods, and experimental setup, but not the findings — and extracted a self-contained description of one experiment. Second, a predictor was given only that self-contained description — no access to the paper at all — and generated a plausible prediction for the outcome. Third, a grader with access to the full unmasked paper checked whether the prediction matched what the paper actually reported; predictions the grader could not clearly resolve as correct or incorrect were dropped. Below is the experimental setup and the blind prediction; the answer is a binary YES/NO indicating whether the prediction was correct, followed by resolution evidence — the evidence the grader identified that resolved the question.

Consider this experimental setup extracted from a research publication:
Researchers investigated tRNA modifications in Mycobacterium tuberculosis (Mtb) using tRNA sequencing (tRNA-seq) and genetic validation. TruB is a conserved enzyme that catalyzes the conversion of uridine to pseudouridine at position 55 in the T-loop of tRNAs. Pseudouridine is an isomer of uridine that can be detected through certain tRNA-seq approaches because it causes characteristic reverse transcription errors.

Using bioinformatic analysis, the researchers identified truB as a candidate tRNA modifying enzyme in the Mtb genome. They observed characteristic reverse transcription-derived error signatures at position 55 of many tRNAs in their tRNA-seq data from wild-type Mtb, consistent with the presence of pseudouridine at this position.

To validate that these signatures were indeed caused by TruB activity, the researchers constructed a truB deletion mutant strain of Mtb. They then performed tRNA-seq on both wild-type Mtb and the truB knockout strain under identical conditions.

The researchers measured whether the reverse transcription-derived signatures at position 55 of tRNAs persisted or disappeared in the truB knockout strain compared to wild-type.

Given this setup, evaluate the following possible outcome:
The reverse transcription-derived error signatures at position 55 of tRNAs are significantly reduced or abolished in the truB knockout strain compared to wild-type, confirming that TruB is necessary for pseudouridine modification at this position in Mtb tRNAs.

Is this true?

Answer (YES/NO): YES